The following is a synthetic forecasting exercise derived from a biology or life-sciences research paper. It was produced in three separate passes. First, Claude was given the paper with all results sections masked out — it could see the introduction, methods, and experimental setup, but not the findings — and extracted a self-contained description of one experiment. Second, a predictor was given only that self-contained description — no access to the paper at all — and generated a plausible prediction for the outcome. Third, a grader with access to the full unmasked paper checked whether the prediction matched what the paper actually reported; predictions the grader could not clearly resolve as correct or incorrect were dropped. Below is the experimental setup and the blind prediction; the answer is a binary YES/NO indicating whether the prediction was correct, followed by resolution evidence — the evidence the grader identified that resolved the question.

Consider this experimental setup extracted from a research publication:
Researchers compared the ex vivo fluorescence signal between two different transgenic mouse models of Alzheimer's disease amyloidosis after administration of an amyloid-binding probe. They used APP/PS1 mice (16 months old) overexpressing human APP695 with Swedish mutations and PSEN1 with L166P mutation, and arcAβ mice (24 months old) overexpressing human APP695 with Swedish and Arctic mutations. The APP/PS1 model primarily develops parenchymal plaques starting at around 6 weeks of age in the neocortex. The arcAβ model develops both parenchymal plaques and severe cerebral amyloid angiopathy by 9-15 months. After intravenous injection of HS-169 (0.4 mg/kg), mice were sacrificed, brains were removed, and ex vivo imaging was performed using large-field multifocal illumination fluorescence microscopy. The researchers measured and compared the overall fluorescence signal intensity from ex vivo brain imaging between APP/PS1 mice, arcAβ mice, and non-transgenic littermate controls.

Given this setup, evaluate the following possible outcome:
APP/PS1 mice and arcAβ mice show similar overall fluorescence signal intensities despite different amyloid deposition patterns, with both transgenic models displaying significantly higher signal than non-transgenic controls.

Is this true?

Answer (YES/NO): YES